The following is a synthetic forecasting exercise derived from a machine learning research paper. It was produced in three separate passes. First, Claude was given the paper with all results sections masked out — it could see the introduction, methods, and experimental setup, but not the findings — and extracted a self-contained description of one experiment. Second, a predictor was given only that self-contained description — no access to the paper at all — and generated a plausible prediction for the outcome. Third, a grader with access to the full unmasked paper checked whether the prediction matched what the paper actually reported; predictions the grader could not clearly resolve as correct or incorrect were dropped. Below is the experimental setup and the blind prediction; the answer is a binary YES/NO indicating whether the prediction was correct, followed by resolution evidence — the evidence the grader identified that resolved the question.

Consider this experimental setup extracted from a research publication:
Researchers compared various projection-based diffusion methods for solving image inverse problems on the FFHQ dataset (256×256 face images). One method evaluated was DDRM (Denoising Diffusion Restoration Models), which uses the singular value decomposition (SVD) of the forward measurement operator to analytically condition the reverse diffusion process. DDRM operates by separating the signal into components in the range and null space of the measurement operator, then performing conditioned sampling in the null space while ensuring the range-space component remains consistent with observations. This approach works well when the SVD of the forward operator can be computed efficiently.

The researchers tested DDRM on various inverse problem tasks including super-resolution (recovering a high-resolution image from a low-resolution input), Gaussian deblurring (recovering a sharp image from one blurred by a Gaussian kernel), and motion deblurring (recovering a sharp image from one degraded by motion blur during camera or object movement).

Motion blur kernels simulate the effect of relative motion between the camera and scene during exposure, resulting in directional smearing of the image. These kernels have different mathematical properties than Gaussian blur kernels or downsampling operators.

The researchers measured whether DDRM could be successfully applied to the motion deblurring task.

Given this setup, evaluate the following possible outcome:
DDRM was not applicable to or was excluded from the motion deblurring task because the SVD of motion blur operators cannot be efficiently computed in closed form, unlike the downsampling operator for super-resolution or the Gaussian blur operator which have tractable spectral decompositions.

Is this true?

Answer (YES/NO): YES